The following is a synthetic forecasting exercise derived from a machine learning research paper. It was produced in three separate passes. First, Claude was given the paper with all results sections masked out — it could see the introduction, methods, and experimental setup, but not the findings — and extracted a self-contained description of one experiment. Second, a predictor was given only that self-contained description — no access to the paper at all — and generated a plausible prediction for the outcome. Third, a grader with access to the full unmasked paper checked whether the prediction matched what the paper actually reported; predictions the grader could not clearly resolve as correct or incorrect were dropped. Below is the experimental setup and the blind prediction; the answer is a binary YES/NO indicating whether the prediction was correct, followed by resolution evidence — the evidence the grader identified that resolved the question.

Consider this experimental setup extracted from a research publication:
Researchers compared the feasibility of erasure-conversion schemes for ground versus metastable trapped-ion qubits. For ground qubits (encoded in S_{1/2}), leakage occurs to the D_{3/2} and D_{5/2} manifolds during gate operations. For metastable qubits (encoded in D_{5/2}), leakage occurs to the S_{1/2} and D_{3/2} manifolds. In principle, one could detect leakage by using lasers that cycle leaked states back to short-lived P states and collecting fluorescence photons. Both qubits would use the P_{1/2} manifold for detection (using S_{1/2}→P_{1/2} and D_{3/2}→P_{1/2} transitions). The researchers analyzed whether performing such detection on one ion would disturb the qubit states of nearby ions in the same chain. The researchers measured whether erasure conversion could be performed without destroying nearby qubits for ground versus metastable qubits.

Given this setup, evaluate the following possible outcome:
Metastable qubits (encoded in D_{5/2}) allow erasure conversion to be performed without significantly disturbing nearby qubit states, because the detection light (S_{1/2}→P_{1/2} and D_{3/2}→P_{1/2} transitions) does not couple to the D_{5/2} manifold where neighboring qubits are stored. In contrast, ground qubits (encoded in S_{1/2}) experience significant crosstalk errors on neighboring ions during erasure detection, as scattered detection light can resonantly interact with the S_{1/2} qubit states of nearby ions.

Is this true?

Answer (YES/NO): YES